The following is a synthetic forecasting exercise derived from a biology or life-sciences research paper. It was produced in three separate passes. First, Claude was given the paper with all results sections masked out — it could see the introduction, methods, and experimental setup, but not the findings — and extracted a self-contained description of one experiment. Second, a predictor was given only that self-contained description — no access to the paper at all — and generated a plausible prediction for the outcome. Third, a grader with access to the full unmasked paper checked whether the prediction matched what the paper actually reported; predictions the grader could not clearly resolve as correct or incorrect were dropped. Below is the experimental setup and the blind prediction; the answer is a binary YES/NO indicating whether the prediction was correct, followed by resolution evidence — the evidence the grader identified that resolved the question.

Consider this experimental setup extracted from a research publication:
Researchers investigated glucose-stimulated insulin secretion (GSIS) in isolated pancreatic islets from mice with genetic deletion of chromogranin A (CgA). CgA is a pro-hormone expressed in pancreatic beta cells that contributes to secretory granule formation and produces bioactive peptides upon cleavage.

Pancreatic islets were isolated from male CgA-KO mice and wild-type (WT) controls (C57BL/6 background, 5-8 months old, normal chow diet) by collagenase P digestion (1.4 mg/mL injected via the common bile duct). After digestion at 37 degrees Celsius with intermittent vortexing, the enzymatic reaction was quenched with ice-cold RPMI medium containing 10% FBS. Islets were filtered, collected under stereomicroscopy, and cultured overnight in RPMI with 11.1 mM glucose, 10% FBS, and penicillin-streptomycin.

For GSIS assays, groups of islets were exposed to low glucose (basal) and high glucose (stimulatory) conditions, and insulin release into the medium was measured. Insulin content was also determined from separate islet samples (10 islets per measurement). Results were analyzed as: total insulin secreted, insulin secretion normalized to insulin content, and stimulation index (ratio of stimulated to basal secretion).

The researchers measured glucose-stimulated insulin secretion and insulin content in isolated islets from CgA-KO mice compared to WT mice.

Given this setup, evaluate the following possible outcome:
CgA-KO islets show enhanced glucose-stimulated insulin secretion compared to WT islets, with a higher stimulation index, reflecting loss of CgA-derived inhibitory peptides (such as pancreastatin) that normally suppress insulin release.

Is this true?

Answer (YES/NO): NO